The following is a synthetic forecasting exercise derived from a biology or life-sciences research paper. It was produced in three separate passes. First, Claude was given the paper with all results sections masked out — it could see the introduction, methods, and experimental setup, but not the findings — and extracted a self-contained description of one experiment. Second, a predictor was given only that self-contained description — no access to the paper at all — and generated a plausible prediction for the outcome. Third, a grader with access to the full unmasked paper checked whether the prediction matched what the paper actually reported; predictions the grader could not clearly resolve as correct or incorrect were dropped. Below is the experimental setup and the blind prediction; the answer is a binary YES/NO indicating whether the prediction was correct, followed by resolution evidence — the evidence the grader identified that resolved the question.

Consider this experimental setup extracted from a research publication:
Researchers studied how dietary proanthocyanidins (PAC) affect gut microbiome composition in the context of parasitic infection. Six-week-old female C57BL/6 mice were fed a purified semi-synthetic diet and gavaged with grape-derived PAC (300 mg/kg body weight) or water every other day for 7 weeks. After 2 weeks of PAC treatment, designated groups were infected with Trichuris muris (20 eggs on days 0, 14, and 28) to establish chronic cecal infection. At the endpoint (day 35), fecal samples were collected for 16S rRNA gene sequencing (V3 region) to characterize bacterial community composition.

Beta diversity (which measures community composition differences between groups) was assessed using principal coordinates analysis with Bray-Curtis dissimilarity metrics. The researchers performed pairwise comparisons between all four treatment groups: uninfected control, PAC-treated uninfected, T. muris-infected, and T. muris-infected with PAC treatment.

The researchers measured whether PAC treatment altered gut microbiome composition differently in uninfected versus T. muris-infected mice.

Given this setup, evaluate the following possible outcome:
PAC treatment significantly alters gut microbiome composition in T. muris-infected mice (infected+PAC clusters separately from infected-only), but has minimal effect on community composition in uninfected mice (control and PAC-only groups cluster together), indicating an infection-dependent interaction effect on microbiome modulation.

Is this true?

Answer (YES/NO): NO